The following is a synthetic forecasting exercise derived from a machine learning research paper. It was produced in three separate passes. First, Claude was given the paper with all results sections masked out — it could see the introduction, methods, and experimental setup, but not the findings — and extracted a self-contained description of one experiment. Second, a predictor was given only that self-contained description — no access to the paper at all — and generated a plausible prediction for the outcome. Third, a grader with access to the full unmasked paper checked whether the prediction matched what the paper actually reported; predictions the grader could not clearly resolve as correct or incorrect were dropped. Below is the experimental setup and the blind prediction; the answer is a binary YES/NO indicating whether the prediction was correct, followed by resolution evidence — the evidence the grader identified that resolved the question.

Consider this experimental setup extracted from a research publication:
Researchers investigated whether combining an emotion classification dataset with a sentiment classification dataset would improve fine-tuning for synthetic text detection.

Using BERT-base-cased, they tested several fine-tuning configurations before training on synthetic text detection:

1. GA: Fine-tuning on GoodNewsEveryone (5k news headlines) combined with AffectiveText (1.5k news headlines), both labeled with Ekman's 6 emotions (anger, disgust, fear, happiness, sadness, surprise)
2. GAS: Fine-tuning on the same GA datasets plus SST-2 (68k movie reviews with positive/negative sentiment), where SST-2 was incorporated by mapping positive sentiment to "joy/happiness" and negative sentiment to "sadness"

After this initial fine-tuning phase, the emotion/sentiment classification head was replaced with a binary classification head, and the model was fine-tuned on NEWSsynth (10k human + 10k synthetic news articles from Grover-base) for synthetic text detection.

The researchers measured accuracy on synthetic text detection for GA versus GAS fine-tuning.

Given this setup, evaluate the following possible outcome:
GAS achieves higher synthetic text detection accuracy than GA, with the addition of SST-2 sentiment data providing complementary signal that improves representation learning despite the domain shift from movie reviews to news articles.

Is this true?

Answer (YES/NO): NO